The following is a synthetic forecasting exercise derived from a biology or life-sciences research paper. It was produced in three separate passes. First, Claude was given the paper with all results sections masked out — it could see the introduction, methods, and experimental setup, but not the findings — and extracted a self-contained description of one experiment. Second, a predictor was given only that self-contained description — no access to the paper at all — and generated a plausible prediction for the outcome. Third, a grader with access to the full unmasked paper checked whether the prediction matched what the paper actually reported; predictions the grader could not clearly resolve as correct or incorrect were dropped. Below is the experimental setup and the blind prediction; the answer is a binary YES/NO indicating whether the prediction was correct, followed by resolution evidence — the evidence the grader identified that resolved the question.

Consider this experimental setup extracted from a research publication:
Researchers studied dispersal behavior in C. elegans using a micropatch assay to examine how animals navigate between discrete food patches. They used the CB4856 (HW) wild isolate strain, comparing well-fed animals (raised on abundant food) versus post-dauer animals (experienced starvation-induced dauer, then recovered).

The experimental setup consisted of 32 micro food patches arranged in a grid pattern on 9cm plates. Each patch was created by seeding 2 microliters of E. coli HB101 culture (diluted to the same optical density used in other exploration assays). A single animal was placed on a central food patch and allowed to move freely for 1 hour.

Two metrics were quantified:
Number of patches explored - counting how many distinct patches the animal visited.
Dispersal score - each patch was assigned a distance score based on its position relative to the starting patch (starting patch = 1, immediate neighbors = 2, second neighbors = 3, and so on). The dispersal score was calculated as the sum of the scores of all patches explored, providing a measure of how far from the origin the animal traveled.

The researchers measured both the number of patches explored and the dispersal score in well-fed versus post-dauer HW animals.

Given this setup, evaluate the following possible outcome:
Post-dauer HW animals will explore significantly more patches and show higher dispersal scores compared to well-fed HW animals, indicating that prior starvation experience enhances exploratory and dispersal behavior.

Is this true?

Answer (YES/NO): NO